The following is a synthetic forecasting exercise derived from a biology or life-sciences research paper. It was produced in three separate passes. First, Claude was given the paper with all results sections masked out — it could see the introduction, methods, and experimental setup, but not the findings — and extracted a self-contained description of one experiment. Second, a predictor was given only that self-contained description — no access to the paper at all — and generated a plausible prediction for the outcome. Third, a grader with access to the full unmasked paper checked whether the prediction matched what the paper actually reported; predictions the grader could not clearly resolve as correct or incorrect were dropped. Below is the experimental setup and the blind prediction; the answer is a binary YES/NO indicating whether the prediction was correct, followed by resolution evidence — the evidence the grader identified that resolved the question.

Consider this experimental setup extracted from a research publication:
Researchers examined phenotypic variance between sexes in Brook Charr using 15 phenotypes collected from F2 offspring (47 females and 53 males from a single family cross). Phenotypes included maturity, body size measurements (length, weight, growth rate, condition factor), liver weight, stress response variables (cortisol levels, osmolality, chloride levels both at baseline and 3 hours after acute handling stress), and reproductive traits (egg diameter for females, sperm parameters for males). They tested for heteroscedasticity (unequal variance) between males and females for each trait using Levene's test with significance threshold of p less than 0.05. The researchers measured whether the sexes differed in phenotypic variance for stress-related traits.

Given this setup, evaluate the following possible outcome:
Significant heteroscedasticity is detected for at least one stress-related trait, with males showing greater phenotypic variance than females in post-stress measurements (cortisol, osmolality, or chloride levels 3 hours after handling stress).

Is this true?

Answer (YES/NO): NO